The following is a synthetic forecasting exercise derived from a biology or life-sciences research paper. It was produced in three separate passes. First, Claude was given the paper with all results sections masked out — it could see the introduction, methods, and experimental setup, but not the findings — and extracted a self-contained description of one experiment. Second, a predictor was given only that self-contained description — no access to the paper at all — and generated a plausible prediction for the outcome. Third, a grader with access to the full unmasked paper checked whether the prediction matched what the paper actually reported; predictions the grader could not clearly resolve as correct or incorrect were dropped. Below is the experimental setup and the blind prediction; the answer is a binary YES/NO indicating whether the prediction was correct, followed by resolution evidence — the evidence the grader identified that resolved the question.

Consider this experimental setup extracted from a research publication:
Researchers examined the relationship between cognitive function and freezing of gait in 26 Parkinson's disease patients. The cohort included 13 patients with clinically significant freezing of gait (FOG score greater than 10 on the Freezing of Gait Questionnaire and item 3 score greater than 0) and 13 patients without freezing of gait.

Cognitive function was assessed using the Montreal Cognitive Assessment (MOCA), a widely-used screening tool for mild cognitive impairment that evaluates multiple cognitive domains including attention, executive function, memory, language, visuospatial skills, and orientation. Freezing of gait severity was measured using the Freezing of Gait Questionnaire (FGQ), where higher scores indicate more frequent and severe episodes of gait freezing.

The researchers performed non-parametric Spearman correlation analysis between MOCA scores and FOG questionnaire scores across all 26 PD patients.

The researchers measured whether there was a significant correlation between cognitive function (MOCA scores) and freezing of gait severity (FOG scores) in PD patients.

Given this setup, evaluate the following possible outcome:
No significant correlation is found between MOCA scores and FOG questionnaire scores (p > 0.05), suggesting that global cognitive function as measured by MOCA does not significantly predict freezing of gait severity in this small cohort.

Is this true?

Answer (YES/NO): NO